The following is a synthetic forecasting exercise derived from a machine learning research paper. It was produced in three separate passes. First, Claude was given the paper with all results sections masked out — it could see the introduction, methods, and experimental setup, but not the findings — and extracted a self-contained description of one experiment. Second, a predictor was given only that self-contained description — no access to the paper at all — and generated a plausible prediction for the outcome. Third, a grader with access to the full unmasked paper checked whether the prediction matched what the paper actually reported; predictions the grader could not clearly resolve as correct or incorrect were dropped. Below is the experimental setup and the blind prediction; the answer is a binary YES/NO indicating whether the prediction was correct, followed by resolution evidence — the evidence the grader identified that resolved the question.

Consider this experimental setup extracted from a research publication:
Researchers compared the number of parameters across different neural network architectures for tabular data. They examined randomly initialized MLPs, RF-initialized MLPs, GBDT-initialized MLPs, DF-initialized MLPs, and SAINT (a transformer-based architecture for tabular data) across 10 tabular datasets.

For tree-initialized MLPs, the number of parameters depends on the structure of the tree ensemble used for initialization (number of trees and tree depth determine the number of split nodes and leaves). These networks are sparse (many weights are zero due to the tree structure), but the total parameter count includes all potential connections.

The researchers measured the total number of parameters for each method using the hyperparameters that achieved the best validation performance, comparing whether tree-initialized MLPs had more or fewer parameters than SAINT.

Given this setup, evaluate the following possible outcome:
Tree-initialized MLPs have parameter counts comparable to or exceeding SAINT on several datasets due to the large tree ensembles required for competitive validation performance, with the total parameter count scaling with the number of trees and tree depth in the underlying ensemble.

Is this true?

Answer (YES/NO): YES